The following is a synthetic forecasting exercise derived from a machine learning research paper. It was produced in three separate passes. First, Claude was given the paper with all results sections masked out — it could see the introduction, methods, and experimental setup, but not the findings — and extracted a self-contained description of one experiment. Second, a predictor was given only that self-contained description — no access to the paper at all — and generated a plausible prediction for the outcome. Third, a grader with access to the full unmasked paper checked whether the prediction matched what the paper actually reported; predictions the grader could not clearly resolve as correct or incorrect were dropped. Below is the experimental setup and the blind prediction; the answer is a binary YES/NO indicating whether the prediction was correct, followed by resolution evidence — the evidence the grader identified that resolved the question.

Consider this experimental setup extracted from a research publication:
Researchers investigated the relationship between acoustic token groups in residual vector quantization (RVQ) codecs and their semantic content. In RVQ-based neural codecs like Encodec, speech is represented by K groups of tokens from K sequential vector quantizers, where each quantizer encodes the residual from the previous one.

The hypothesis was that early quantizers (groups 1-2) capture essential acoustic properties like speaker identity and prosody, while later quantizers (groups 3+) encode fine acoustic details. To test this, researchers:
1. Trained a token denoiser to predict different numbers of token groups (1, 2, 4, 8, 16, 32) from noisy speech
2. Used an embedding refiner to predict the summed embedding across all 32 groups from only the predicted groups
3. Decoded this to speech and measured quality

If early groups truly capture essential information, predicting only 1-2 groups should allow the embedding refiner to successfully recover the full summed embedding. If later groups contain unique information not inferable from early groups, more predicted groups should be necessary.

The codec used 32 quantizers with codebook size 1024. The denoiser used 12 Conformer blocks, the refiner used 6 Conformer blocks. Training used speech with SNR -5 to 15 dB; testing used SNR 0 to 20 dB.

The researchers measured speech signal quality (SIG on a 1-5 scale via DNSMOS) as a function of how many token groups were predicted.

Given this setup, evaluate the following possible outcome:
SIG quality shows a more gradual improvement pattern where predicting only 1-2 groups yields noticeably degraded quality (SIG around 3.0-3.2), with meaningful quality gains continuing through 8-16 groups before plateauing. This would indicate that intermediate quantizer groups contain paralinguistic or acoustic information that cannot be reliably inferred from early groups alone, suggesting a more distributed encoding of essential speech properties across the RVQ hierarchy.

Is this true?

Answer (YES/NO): NO